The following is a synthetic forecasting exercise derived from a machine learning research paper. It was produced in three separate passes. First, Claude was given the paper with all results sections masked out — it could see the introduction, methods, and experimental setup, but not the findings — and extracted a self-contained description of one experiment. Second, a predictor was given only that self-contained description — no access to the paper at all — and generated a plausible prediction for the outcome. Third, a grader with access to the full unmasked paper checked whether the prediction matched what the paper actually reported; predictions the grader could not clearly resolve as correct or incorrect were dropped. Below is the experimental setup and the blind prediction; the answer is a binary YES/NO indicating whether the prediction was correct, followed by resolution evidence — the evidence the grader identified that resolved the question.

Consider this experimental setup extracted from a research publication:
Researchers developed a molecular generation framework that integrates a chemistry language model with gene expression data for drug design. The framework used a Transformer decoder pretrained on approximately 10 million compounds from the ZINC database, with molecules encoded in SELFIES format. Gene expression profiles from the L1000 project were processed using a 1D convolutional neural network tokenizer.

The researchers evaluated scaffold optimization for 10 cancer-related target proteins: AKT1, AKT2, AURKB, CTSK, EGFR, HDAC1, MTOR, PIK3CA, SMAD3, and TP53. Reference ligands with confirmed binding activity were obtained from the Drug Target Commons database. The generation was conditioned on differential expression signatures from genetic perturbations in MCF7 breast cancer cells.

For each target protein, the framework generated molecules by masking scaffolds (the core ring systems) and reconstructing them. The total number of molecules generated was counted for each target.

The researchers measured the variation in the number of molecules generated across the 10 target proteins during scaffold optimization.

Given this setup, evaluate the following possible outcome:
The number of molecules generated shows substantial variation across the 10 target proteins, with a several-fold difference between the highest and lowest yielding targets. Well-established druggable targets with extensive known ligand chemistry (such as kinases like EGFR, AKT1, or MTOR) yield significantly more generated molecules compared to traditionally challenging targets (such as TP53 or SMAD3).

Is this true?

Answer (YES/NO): NO